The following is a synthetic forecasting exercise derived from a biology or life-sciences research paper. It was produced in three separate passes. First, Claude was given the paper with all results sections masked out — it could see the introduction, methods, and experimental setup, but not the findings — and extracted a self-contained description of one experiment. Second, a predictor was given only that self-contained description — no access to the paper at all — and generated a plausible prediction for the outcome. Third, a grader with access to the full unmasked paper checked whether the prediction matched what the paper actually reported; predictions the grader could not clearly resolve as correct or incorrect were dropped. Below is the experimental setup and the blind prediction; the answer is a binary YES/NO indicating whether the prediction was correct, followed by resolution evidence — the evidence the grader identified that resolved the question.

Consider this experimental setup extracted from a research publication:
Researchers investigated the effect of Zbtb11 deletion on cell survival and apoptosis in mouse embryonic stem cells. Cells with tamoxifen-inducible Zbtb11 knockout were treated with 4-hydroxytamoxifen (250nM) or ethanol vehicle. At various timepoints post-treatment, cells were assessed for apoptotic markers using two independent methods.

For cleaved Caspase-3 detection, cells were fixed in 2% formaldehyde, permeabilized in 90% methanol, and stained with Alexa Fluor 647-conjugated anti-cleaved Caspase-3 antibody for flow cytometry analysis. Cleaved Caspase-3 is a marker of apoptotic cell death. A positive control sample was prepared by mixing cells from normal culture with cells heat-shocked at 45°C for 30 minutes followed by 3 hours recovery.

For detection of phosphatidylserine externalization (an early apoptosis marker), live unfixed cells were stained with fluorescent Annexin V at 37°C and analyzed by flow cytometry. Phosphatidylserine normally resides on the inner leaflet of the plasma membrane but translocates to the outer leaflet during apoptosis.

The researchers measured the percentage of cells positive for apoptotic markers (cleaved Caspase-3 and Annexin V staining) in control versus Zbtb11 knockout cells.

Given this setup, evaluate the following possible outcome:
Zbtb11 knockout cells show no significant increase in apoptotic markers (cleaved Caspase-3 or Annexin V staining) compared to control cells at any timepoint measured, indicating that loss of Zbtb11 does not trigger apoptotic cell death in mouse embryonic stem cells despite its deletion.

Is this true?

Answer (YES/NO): NO